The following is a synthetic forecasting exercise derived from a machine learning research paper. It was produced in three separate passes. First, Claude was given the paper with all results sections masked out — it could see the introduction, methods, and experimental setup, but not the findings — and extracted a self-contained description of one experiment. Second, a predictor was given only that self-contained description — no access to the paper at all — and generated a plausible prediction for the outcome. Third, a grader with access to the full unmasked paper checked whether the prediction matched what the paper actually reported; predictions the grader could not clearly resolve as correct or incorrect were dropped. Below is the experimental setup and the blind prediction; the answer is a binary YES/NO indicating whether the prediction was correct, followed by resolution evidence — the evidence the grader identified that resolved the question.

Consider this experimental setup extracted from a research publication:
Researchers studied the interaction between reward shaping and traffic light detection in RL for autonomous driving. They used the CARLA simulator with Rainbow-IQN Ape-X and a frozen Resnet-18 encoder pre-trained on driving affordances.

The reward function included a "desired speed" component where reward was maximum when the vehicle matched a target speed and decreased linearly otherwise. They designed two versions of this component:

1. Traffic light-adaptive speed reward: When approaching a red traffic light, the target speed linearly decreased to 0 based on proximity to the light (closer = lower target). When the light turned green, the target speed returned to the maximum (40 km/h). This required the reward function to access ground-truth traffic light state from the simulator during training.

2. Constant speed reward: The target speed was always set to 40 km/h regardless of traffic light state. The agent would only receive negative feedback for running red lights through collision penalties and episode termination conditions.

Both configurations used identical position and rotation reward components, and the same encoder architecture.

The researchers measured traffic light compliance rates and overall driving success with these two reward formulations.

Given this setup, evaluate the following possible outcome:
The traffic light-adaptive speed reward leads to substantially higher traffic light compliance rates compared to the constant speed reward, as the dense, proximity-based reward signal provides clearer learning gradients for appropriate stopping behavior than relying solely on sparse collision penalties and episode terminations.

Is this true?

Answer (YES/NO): YES